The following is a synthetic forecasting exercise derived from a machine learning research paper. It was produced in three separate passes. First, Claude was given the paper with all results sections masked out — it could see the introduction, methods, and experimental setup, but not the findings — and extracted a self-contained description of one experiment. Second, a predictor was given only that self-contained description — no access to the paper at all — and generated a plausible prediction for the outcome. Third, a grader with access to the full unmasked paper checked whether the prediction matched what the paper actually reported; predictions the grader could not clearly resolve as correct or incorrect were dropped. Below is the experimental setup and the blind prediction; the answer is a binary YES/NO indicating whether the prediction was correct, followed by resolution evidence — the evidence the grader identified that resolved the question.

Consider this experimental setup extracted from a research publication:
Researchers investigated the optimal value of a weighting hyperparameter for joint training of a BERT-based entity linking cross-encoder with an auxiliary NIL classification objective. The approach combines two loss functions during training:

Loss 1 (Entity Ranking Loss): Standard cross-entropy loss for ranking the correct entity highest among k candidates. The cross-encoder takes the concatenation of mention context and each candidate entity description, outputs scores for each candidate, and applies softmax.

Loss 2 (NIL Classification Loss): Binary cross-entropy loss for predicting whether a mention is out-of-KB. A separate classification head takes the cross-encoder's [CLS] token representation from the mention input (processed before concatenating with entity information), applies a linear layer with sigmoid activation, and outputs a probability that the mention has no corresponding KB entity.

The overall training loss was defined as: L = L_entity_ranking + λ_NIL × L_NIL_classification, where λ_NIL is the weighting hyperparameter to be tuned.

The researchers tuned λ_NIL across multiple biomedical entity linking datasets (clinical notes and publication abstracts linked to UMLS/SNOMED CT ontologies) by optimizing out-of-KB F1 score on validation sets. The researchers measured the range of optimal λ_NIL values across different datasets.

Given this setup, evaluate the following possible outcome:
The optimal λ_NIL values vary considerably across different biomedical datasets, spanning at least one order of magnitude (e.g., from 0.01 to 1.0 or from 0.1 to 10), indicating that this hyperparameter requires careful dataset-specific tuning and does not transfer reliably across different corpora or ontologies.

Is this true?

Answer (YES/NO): NO